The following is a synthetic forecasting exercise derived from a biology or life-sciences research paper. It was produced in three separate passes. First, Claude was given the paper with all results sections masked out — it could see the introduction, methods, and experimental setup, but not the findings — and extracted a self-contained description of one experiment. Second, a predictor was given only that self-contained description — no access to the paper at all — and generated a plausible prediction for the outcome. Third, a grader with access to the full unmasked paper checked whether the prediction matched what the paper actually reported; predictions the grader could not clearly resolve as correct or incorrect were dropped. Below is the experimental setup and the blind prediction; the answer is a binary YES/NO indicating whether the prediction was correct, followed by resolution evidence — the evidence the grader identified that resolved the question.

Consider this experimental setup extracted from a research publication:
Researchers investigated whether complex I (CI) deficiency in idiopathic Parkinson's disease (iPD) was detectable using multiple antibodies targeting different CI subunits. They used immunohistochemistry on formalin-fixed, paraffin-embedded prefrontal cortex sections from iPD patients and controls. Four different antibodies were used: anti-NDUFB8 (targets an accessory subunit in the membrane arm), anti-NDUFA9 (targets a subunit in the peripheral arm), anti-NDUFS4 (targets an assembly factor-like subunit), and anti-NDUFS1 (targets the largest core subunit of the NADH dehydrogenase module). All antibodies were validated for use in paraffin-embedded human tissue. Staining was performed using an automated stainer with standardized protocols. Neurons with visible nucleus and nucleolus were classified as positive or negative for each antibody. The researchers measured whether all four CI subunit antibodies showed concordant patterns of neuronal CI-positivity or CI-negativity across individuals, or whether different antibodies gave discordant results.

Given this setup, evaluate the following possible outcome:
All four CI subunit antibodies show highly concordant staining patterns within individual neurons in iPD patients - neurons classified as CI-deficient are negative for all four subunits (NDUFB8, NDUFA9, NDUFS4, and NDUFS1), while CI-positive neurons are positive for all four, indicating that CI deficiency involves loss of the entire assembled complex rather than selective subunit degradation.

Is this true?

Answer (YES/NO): YES